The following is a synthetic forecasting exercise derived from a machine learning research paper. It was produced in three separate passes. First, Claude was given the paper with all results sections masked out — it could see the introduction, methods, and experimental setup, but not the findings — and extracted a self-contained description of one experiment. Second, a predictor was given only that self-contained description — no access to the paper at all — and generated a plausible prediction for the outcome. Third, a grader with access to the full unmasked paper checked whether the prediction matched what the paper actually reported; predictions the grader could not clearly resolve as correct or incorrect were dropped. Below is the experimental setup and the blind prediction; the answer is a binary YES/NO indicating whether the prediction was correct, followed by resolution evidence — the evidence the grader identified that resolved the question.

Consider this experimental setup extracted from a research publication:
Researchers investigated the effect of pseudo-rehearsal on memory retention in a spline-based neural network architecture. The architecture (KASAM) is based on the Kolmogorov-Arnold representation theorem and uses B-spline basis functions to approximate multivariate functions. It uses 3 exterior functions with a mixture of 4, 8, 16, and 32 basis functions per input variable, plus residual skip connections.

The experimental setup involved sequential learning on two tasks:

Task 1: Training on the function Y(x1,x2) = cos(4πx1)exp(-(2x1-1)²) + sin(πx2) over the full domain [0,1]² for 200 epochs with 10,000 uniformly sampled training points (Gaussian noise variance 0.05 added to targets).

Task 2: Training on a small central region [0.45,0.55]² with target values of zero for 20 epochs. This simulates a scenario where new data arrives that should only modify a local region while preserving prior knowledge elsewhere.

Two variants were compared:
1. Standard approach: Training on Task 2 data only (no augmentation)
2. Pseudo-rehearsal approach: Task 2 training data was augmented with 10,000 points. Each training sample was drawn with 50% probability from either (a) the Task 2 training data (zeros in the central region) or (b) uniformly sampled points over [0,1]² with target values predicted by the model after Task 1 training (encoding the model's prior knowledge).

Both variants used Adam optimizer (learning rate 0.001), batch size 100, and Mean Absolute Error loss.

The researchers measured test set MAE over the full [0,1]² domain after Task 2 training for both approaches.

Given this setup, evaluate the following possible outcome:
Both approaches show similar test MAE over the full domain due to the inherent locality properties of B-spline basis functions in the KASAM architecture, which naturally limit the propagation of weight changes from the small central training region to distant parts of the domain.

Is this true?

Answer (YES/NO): NO